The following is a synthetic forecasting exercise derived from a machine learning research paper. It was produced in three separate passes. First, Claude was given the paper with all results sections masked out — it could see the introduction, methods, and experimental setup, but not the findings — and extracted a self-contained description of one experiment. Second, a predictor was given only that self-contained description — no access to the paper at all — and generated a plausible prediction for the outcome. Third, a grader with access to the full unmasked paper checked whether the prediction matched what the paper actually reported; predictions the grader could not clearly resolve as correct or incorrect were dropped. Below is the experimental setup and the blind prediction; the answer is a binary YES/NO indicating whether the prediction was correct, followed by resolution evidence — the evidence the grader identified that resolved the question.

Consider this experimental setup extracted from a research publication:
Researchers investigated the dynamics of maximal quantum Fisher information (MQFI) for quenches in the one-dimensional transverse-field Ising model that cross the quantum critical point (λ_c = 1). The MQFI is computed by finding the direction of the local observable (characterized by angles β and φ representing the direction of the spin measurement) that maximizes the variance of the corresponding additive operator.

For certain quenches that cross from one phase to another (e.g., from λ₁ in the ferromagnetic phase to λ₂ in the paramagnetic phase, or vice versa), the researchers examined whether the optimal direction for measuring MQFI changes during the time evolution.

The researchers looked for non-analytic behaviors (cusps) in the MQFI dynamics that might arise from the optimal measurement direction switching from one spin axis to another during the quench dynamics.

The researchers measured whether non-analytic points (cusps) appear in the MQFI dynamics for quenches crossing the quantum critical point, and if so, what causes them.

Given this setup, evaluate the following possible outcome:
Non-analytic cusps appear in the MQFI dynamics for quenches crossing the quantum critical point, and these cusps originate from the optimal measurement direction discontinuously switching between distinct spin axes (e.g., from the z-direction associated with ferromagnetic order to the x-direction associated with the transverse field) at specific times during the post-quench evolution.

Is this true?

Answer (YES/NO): YES